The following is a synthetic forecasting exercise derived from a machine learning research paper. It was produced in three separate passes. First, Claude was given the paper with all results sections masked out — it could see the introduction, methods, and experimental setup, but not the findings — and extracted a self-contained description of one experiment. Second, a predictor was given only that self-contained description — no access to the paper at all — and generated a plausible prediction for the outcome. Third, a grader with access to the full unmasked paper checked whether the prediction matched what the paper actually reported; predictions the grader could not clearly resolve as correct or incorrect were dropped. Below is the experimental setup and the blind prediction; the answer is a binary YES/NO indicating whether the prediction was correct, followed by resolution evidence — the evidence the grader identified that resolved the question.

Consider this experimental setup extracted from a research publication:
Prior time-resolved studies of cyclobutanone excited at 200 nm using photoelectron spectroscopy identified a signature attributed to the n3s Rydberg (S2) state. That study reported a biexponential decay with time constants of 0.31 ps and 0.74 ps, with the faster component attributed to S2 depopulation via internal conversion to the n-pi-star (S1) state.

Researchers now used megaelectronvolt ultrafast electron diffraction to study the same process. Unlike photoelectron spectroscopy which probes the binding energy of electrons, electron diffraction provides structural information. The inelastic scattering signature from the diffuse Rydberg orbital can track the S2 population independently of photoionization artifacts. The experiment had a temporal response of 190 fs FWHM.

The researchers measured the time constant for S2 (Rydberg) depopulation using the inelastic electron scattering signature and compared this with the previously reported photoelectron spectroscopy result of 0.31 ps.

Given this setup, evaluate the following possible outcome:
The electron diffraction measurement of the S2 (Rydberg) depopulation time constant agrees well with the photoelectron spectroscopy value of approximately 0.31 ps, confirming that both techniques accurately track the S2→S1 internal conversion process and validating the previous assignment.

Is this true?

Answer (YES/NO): YES